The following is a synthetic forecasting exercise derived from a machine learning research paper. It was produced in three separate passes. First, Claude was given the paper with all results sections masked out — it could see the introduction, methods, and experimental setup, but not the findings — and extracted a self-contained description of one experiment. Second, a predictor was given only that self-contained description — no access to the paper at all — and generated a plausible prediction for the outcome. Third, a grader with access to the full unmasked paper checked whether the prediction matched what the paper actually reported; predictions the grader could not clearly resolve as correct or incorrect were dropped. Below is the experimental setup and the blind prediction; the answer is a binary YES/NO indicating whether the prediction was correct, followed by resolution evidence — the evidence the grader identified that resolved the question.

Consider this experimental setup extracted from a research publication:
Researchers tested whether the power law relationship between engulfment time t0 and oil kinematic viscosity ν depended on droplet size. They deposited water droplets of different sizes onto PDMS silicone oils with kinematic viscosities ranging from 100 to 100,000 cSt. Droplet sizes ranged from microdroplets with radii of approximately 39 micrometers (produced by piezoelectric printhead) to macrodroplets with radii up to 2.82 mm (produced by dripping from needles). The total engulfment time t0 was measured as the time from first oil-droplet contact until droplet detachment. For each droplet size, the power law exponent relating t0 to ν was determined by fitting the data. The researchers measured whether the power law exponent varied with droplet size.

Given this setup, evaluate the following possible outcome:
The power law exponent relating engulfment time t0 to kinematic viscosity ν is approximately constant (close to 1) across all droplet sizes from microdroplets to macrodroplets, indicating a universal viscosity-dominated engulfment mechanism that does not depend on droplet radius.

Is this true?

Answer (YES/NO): NO